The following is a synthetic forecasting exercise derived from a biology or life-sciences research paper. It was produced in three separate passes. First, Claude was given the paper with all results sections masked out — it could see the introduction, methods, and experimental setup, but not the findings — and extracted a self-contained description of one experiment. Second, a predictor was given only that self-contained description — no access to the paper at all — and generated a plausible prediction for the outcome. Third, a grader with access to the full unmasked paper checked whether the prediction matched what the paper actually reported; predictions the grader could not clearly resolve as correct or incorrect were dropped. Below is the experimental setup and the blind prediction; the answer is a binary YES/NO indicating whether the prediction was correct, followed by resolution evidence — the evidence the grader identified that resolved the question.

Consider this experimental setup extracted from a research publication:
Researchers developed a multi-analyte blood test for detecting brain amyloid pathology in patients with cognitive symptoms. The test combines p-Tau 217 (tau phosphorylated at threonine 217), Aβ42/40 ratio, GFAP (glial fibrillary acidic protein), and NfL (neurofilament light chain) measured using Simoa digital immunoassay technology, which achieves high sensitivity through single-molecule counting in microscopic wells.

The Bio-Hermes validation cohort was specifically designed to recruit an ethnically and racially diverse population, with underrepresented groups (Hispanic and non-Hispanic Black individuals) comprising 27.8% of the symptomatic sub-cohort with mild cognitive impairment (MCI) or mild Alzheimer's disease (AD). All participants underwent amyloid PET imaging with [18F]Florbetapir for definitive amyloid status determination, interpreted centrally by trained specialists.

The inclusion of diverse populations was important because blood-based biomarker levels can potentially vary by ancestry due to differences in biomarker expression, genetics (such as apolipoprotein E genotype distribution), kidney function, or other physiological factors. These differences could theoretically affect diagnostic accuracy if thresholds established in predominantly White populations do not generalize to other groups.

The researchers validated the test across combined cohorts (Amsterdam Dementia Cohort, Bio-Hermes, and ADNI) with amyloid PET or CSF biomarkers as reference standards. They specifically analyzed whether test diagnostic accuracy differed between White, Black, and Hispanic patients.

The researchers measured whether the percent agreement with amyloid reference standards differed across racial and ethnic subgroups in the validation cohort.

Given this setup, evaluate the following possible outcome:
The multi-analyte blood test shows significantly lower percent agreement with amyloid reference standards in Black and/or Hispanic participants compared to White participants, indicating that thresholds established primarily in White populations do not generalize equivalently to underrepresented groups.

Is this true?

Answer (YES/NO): NO